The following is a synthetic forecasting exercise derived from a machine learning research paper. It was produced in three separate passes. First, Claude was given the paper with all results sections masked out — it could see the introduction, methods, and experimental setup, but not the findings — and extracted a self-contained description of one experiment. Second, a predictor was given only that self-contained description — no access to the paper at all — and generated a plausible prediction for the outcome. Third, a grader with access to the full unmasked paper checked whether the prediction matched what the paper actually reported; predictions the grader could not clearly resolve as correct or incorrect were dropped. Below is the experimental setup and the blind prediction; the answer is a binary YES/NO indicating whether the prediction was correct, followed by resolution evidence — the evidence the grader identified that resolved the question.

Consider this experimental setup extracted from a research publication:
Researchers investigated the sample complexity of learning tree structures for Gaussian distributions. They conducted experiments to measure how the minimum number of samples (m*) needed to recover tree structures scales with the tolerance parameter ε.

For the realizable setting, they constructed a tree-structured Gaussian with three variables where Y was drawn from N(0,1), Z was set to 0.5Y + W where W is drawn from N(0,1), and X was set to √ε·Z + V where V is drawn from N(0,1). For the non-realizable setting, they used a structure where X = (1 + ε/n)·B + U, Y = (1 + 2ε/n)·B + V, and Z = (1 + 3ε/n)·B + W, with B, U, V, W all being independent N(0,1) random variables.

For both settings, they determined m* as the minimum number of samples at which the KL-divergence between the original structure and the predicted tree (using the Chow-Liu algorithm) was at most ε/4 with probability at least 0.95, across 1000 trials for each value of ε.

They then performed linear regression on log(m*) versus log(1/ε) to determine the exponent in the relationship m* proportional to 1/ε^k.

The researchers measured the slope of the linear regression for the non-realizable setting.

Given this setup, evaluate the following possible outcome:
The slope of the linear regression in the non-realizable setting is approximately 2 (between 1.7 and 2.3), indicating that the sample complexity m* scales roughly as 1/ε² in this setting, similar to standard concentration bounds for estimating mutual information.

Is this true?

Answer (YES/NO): YES